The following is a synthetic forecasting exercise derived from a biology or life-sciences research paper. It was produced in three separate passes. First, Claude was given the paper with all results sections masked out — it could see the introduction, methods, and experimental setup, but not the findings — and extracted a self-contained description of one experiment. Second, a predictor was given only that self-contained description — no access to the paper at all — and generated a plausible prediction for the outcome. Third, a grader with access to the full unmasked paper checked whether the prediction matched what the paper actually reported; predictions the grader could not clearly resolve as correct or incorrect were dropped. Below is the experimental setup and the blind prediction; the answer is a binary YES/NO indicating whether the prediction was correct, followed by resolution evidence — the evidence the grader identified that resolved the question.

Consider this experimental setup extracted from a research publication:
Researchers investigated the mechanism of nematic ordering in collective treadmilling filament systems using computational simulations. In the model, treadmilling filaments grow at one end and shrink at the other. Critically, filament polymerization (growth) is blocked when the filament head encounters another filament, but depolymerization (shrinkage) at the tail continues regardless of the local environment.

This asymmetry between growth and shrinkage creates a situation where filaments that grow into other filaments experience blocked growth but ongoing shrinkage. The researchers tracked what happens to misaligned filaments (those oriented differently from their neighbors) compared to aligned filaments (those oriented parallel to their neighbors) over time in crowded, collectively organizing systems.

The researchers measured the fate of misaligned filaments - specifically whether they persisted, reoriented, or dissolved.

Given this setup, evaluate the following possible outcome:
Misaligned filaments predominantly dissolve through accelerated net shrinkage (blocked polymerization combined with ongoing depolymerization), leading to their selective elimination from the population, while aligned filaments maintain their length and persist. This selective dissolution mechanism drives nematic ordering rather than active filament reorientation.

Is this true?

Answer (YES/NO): YES